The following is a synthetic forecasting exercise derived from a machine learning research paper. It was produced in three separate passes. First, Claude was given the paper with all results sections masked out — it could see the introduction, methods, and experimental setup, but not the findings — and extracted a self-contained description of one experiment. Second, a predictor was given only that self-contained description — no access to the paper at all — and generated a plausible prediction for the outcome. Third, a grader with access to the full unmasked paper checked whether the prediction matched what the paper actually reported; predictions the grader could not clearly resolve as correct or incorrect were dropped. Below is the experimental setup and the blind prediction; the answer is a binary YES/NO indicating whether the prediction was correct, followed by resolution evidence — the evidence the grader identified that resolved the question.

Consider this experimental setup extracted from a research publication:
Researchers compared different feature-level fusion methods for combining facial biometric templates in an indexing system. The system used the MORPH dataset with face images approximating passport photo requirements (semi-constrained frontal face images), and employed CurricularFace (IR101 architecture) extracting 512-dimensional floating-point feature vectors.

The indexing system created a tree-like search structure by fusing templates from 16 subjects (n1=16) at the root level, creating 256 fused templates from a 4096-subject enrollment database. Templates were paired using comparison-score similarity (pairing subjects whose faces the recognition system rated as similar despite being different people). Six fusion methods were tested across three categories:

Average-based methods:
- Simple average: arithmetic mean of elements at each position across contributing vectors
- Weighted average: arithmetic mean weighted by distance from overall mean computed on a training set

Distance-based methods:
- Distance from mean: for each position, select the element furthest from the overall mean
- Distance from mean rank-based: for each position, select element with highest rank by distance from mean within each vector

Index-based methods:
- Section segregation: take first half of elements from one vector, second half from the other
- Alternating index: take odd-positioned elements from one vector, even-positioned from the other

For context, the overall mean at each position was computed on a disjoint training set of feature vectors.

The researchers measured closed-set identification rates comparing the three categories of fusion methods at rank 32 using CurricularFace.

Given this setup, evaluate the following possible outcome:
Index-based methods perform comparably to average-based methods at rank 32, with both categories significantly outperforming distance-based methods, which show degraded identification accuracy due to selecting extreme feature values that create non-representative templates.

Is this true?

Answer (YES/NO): NO